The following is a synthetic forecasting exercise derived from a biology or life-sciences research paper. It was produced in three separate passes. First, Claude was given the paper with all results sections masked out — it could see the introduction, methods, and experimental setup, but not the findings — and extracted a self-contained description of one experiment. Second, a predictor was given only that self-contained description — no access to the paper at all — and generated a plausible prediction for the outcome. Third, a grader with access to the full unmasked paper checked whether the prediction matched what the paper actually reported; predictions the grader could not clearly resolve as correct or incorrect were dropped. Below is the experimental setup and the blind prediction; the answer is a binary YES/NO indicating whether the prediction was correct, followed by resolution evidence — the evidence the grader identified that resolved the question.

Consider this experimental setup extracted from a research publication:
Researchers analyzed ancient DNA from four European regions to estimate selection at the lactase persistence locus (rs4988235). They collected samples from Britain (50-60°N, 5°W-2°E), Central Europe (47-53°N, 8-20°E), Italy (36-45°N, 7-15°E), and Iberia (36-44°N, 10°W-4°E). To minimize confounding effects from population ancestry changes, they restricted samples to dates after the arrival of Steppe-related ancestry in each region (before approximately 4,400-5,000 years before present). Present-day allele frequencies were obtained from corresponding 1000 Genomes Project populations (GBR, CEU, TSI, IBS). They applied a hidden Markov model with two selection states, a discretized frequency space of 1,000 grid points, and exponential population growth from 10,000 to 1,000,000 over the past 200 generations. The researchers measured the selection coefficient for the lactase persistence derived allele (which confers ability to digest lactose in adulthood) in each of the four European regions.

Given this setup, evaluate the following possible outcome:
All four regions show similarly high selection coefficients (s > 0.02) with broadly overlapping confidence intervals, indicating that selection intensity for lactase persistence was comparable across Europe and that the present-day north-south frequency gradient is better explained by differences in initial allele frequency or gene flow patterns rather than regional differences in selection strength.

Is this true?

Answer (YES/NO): NO